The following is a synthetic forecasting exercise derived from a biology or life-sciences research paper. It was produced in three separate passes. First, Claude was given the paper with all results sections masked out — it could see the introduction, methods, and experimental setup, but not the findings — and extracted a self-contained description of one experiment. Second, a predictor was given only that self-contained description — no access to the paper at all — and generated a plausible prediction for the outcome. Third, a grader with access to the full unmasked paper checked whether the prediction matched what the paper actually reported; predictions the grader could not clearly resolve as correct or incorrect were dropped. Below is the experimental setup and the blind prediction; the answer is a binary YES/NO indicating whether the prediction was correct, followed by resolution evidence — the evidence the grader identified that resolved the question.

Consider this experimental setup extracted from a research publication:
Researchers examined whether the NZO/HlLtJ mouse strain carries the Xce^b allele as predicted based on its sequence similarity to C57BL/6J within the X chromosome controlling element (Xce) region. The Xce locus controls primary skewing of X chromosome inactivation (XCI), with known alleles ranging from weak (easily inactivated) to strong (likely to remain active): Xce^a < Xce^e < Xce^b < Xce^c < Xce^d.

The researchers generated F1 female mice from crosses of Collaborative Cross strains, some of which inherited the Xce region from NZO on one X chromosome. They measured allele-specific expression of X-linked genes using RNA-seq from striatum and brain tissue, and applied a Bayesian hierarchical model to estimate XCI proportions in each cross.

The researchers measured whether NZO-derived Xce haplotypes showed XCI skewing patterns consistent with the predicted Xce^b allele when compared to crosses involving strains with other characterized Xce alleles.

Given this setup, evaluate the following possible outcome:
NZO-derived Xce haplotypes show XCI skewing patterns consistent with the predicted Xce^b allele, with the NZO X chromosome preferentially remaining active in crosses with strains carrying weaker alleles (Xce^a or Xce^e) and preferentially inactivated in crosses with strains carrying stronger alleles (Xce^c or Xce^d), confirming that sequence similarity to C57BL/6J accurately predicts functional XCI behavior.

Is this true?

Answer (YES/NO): YES